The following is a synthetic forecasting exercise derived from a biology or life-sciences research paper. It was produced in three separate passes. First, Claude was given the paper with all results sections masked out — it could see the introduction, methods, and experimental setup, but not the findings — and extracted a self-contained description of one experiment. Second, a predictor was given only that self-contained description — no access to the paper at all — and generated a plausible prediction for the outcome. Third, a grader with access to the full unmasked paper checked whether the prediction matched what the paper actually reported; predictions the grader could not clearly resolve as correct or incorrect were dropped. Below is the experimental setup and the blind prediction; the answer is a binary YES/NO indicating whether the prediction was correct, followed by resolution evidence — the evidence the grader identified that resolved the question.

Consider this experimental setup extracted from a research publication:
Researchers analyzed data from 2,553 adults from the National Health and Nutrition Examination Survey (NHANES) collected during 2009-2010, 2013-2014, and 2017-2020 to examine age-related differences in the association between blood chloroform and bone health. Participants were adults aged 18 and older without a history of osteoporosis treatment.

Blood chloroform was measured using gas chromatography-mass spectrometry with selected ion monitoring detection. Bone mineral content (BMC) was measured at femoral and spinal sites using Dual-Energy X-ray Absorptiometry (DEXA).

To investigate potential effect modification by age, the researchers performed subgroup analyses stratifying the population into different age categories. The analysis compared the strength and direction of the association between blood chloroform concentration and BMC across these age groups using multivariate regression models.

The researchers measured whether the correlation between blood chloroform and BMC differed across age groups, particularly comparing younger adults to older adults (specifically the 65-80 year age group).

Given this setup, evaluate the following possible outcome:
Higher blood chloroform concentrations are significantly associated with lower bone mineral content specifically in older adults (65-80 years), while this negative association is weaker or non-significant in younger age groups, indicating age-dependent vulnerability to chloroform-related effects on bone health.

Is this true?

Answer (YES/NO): YES